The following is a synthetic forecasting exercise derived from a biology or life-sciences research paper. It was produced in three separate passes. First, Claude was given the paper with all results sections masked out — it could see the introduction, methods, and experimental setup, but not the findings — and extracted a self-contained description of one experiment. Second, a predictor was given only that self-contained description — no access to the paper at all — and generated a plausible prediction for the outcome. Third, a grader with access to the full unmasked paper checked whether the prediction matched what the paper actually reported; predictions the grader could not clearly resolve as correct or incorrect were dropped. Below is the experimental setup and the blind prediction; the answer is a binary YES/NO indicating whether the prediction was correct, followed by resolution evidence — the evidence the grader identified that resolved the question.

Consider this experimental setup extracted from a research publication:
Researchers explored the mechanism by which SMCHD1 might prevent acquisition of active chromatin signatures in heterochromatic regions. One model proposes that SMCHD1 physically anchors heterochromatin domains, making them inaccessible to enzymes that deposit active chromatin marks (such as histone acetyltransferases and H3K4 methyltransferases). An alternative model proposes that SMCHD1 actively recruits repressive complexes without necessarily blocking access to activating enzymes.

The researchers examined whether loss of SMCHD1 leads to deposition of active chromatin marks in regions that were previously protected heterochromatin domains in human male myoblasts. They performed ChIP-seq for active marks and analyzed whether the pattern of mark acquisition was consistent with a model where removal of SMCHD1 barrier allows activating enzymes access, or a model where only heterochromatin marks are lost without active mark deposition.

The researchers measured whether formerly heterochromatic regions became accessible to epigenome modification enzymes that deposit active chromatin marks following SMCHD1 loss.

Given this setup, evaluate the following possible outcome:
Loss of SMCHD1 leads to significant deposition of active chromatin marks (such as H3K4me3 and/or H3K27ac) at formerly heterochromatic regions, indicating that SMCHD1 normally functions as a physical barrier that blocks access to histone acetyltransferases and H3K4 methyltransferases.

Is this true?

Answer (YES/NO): YES